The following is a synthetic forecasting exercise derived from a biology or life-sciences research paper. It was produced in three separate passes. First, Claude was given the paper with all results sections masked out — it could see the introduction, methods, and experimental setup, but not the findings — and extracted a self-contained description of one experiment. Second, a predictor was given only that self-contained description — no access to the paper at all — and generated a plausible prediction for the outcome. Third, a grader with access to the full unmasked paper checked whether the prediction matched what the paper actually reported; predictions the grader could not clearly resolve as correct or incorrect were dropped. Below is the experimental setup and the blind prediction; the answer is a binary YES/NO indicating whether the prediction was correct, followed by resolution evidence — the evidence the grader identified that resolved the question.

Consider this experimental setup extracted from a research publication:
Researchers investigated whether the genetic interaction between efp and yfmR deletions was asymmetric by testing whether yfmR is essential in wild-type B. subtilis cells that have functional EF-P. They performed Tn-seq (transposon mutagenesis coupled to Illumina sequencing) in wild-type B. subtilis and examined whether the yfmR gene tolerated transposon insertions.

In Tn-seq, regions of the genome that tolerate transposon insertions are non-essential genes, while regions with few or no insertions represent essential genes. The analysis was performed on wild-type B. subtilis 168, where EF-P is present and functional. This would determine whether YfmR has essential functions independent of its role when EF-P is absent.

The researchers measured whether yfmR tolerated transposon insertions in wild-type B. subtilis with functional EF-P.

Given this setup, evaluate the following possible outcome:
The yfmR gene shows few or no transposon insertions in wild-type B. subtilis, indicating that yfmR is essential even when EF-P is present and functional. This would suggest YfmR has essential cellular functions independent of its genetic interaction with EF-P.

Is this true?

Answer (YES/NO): NO